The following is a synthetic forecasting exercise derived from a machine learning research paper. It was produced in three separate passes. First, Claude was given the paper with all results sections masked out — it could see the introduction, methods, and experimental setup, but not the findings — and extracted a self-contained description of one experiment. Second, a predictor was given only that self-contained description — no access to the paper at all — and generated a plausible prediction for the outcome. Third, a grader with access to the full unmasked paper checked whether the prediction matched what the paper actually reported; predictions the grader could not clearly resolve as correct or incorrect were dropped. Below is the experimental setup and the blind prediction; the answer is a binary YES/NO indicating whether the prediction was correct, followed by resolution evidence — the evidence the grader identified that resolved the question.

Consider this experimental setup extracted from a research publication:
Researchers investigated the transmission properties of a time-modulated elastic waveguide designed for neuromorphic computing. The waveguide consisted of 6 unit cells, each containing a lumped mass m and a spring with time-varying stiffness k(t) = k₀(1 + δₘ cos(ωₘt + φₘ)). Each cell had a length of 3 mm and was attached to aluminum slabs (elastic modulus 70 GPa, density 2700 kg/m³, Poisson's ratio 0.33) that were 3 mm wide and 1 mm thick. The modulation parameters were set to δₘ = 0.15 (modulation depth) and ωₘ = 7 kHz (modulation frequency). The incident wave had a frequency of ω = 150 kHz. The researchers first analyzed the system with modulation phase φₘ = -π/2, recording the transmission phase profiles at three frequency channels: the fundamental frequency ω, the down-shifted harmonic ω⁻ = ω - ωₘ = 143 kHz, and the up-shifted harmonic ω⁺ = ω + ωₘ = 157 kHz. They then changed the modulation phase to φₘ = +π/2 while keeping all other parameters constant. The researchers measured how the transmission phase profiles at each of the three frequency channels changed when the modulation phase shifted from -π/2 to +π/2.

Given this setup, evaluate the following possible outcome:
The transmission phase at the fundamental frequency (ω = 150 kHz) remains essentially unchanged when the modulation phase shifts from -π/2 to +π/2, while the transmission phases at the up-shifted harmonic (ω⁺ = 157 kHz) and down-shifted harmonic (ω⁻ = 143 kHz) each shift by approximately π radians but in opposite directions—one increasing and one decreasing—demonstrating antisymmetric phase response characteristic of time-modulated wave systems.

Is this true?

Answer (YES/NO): YES